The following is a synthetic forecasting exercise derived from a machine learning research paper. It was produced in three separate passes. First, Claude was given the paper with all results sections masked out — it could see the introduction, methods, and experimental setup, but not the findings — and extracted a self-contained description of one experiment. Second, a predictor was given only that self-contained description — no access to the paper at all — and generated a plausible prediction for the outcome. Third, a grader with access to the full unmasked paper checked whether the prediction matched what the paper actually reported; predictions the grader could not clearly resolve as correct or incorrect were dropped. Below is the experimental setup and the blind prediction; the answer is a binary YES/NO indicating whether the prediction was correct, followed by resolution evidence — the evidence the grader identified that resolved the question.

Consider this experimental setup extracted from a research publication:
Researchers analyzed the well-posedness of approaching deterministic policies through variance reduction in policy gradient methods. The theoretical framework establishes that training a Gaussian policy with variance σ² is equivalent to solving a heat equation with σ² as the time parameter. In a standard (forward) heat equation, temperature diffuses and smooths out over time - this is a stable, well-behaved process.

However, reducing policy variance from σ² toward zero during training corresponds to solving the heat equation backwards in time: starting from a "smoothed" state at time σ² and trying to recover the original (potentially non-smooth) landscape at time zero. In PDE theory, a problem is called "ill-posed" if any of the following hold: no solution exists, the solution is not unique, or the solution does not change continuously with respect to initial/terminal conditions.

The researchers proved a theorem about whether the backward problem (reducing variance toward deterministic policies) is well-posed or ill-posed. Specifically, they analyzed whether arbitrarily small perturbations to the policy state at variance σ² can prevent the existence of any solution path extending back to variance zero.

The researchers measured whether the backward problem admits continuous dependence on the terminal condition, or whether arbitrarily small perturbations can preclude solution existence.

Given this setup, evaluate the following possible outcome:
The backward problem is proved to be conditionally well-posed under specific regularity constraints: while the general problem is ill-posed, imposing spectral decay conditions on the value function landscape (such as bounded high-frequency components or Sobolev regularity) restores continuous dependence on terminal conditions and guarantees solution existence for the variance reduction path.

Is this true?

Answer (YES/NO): NO